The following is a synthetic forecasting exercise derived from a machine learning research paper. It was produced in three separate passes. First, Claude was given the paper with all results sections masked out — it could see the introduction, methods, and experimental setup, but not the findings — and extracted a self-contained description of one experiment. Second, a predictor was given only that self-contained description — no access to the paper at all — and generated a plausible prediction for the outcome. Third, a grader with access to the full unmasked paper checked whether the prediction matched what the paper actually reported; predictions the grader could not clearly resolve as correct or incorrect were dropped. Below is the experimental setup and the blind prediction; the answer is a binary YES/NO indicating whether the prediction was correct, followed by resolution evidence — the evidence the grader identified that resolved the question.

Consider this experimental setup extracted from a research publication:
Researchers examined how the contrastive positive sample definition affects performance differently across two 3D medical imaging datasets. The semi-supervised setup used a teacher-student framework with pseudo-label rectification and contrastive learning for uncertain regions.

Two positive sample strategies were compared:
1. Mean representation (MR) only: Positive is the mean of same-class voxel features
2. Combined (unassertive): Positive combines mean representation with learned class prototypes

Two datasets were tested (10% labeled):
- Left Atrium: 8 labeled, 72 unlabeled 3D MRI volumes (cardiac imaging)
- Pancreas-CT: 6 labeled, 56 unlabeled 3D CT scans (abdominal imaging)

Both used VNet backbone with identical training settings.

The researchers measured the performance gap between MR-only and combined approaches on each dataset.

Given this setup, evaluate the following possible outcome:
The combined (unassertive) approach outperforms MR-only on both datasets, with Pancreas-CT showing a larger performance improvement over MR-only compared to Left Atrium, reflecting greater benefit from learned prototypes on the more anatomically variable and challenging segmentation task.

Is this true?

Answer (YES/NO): YES